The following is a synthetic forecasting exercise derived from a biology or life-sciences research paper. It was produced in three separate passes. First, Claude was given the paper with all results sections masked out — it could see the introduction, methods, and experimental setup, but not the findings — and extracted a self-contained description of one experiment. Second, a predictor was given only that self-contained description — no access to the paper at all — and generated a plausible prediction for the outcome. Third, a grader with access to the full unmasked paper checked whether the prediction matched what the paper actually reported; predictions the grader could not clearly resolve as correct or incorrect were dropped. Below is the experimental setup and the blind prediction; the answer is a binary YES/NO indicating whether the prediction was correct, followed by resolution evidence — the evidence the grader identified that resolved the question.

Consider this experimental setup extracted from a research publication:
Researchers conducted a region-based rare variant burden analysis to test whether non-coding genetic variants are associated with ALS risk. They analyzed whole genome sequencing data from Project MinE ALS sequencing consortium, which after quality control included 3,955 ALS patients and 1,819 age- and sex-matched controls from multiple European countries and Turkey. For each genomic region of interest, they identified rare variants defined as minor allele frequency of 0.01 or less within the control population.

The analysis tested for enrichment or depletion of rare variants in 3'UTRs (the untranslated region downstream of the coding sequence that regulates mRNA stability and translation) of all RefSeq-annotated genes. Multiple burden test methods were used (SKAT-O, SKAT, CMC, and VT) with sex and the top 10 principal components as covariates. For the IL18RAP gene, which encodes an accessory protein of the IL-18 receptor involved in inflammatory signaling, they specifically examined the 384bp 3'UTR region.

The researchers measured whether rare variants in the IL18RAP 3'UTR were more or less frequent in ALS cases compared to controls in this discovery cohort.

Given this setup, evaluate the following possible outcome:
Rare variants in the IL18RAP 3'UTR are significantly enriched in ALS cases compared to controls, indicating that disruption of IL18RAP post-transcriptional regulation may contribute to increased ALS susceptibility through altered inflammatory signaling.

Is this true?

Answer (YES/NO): NO